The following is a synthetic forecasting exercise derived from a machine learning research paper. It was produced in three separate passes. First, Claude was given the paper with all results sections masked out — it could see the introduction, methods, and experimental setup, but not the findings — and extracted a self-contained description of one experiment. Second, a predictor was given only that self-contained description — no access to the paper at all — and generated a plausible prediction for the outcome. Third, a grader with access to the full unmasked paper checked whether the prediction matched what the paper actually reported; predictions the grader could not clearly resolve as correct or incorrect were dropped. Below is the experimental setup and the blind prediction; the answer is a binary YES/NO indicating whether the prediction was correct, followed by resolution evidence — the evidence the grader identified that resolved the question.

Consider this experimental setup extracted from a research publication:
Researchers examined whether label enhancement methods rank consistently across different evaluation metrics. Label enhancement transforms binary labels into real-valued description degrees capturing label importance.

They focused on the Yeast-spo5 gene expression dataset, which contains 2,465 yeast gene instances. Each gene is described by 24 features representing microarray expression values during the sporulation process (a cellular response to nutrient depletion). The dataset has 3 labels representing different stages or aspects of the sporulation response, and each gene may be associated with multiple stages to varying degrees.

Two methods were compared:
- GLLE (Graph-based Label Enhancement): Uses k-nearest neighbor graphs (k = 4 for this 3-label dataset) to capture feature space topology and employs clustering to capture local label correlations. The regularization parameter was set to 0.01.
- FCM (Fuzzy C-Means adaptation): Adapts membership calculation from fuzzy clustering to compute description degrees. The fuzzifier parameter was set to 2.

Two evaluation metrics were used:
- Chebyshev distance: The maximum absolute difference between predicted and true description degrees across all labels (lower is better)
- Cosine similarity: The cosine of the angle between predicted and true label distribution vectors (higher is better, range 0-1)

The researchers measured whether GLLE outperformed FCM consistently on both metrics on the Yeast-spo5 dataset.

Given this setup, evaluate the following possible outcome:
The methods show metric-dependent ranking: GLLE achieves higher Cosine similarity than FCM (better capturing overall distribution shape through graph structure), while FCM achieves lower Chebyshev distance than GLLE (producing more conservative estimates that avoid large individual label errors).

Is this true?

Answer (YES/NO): NO